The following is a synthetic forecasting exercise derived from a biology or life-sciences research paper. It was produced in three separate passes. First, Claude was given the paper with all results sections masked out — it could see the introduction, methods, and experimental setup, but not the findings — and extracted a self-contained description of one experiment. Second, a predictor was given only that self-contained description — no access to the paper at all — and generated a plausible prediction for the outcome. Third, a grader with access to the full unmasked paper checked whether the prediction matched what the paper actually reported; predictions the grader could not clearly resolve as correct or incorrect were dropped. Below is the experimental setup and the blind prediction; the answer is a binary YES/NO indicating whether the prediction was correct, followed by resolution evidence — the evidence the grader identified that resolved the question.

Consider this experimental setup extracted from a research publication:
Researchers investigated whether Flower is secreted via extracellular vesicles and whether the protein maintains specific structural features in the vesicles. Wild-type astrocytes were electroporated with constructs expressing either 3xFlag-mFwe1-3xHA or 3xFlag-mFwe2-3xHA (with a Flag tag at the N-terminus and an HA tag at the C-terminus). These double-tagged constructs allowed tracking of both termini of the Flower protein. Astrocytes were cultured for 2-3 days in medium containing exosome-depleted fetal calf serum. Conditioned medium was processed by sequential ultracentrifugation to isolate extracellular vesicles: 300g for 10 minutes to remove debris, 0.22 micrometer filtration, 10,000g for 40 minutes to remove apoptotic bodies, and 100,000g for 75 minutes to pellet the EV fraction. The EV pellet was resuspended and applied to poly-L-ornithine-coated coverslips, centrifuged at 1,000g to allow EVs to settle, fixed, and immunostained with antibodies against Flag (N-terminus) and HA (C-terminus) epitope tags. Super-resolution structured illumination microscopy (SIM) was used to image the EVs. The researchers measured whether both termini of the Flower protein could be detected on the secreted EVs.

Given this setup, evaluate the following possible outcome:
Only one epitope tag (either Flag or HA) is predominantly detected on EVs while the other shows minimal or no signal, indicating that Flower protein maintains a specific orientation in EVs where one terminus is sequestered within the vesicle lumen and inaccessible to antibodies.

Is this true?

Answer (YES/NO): NO